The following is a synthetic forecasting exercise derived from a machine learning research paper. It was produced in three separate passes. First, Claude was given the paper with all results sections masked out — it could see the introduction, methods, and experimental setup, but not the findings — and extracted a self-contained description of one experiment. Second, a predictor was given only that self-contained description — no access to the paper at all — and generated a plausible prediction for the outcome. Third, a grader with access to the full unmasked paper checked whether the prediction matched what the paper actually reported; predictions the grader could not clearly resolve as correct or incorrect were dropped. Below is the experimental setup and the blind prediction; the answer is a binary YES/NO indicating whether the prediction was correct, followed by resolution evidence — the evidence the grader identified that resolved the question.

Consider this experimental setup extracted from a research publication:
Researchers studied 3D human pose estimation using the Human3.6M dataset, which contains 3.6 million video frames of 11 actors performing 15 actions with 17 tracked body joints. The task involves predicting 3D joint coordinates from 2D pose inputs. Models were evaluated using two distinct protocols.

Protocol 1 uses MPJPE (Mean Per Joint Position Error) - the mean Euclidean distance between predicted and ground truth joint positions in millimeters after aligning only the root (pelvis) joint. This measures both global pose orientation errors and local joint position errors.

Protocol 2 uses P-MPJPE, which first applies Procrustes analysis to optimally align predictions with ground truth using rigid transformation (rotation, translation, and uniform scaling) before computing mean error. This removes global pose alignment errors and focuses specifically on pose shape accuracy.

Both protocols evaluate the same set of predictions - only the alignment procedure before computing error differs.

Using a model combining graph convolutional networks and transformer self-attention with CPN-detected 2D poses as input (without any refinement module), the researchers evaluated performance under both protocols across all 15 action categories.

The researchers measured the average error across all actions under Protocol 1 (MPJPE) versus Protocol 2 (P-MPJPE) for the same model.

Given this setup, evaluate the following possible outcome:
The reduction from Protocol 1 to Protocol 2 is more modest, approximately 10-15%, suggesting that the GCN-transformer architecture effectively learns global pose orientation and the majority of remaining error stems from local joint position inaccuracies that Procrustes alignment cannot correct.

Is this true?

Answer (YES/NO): NO